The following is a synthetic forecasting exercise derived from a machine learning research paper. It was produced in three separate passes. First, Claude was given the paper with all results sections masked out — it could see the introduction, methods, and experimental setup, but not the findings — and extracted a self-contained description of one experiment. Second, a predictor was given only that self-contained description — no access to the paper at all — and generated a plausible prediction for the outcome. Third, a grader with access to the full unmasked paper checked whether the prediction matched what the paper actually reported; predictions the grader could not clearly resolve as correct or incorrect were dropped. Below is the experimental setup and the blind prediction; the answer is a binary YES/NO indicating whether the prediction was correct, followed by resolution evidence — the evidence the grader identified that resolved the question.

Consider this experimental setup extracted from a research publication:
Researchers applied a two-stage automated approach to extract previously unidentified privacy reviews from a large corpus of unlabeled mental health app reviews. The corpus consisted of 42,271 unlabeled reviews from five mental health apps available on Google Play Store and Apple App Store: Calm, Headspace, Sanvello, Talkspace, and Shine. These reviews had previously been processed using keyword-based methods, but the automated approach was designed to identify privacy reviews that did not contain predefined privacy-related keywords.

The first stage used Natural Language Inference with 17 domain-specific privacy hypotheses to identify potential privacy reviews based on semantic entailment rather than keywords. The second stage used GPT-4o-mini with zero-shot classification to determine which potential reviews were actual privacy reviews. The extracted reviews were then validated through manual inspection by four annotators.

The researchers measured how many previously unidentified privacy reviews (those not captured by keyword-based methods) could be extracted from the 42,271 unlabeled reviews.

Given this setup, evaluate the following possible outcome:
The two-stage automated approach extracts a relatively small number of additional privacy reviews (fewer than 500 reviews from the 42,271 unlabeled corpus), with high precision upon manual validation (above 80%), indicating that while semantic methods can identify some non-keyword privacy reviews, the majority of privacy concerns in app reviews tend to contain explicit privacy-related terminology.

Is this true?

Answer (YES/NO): NO